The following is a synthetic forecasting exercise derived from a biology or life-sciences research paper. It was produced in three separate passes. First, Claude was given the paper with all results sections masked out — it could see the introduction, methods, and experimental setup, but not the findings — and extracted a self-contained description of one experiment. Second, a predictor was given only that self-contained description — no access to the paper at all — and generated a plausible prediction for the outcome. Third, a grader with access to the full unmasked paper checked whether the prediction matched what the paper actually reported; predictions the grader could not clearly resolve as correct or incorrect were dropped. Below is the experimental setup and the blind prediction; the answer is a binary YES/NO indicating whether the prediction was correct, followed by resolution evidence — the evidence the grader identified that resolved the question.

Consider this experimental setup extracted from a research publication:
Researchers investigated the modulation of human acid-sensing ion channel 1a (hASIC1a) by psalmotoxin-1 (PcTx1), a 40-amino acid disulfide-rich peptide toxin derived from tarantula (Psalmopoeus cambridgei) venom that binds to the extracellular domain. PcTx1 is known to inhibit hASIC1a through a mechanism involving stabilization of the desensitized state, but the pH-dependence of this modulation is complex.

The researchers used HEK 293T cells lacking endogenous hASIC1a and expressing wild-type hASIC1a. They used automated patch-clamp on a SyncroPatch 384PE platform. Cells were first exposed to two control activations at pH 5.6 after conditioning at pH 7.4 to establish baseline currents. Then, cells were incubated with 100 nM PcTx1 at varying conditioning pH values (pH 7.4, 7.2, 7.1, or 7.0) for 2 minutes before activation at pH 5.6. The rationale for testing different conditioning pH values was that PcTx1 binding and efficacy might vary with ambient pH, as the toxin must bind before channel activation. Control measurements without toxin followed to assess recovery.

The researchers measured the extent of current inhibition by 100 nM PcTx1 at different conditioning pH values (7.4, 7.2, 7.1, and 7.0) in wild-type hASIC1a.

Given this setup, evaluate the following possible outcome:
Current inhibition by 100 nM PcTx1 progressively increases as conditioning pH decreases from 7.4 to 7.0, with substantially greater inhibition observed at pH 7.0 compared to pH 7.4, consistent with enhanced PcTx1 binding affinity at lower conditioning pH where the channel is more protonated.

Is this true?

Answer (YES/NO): YES